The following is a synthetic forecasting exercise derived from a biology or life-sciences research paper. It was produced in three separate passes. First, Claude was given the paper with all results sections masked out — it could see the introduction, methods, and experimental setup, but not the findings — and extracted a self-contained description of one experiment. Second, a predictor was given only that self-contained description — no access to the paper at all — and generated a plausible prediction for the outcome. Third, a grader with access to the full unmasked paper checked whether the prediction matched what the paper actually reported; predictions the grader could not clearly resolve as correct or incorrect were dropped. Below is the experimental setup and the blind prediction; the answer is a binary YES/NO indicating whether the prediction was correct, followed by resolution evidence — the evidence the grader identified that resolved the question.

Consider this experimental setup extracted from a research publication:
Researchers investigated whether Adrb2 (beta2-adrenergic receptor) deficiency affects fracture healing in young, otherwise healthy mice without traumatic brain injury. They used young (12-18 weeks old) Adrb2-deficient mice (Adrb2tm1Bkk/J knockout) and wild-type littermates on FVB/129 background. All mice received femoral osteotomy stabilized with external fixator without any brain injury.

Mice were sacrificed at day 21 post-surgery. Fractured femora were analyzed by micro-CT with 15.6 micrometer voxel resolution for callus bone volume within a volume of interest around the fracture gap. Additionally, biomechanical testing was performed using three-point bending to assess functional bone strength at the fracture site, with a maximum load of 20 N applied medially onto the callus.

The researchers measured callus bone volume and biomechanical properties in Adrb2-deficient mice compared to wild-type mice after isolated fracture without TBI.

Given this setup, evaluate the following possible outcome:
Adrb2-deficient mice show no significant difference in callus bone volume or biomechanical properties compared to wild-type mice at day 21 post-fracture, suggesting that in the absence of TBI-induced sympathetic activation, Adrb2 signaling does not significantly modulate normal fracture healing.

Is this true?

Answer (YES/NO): YES